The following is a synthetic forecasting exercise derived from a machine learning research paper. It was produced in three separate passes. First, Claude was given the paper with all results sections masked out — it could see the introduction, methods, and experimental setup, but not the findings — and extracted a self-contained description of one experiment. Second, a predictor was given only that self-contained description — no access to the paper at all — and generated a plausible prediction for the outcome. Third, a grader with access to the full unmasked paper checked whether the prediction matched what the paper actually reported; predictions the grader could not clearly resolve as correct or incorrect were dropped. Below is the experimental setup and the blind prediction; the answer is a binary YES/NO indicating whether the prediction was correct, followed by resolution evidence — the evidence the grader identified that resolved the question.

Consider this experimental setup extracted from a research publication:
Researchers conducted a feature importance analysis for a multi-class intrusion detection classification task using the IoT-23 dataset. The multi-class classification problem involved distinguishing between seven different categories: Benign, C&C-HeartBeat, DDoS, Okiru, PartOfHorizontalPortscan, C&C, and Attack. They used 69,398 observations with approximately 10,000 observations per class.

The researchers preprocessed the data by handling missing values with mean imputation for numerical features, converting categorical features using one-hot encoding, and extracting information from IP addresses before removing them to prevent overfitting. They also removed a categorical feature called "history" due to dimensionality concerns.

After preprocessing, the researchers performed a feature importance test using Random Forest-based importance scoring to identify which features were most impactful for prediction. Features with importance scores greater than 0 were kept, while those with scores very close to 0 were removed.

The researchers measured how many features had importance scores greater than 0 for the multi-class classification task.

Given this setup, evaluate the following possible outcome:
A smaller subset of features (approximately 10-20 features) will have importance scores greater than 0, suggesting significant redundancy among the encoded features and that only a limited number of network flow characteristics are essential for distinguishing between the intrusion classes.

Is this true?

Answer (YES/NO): YES